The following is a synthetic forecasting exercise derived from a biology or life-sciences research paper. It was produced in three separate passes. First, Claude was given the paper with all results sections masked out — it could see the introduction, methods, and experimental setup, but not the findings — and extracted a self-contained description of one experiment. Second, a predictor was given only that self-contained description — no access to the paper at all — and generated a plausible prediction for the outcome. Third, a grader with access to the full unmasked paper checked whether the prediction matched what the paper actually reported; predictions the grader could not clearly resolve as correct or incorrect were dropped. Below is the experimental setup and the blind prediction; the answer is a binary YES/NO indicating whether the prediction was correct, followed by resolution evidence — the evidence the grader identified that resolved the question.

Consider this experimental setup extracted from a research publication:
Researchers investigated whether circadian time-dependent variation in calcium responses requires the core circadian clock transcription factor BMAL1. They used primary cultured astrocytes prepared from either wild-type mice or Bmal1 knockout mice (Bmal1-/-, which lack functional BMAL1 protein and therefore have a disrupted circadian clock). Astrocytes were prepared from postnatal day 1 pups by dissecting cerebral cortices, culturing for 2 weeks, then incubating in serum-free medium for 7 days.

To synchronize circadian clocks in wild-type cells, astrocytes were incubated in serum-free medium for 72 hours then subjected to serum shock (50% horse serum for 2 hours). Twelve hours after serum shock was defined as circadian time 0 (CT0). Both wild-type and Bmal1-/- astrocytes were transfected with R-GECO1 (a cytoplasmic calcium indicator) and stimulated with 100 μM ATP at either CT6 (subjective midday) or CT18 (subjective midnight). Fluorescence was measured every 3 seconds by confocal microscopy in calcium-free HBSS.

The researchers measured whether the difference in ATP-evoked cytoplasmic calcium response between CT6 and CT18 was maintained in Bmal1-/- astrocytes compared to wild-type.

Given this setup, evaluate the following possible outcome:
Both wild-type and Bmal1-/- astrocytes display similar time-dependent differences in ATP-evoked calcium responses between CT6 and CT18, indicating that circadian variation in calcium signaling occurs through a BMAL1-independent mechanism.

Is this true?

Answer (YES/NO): NO